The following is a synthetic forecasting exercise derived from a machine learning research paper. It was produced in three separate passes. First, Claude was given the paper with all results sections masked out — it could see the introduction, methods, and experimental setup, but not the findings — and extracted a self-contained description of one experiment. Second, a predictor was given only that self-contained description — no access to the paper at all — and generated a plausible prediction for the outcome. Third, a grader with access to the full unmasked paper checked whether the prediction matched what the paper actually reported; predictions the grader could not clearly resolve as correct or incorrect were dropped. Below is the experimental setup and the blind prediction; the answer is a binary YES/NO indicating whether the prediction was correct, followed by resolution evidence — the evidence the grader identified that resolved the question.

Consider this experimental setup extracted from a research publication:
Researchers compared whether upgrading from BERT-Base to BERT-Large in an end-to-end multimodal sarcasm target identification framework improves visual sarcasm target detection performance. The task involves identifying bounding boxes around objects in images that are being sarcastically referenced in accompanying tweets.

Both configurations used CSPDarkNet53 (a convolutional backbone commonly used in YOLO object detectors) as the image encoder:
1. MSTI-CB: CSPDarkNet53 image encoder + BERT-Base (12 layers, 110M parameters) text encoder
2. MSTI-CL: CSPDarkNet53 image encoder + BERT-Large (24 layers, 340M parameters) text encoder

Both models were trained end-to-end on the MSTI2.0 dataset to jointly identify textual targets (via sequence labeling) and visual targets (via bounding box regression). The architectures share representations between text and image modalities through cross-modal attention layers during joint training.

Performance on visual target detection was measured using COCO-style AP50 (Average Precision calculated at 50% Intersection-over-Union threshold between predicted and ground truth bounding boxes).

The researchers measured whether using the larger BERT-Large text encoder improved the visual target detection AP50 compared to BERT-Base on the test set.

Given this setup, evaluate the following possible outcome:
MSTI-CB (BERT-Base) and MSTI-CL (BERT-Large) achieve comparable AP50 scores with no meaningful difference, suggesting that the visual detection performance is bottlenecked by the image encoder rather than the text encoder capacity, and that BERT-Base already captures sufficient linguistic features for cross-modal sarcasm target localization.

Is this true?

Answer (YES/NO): NO